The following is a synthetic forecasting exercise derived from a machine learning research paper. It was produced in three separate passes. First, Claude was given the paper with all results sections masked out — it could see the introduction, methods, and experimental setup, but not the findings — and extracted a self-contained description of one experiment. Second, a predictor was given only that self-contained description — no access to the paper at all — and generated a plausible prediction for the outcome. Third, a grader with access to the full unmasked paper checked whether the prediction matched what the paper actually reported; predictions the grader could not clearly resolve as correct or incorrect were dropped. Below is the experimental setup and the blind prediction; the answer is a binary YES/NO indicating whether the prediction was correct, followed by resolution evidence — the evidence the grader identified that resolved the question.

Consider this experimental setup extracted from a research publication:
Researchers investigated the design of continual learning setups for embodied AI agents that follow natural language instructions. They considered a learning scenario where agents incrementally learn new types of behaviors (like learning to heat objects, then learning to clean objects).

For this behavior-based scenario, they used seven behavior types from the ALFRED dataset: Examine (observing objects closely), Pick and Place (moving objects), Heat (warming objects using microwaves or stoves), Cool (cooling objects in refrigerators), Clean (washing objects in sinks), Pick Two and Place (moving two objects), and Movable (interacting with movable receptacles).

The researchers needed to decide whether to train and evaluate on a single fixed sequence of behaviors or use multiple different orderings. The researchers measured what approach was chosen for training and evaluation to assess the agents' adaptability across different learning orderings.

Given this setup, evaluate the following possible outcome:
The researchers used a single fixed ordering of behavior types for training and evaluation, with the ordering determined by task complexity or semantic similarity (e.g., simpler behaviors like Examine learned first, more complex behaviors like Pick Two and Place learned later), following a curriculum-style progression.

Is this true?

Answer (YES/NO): NO